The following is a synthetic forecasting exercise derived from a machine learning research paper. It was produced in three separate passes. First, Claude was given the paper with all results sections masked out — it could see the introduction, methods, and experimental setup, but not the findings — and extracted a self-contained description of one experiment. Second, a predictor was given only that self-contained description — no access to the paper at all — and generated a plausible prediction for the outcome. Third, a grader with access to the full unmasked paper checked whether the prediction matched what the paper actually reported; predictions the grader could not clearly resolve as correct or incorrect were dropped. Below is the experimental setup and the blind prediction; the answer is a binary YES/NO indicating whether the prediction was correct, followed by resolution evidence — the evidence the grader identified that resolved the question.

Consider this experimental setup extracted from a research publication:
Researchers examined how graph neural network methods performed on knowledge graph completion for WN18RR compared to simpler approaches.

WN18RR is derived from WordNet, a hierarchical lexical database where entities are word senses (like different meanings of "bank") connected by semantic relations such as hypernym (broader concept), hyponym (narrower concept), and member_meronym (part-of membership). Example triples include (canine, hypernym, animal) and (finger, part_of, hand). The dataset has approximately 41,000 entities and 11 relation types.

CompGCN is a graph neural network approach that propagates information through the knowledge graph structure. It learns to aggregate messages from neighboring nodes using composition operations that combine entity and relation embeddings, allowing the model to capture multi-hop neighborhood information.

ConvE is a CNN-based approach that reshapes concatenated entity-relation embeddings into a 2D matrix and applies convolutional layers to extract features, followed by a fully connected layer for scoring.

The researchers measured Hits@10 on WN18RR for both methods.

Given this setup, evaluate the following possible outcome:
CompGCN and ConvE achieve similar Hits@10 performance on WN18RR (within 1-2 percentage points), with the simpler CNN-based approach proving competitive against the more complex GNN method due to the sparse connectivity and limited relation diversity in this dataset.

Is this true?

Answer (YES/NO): NO